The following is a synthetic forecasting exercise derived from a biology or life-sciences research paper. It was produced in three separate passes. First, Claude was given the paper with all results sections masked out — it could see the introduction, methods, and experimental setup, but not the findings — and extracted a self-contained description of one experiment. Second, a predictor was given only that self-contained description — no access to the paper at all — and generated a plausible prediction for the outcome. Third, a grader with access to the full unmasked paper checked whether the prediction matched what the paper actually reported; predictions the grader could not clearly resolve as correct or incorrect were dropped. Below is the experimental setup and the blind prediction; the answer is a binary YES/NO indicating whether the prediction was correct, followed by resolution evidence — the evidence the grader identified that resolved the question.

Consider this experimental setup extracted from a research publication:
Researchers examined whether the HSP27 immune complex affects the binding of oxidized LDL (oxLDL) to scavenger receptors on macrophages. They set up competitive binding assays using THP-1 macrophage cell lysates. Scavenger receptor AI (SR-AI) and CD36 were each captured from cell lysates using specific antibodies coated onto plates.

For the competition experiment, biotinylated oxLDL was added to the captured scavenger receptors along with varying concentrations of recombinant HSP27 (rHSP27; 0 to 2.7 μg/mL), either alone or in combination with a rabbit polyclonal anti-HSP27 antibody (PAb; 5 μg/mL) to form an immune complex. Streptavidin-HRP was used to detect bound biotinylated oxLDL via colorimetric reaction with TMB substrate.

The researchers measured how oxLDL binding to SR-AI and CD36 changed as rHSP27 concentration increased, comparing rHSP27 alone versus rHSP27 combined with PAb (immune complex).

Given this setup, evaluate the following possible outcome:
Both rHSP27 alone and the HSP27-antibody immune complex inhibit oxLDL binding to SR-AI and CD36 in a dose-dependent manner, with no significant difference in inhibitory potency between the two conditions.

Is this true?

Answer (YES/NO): NO